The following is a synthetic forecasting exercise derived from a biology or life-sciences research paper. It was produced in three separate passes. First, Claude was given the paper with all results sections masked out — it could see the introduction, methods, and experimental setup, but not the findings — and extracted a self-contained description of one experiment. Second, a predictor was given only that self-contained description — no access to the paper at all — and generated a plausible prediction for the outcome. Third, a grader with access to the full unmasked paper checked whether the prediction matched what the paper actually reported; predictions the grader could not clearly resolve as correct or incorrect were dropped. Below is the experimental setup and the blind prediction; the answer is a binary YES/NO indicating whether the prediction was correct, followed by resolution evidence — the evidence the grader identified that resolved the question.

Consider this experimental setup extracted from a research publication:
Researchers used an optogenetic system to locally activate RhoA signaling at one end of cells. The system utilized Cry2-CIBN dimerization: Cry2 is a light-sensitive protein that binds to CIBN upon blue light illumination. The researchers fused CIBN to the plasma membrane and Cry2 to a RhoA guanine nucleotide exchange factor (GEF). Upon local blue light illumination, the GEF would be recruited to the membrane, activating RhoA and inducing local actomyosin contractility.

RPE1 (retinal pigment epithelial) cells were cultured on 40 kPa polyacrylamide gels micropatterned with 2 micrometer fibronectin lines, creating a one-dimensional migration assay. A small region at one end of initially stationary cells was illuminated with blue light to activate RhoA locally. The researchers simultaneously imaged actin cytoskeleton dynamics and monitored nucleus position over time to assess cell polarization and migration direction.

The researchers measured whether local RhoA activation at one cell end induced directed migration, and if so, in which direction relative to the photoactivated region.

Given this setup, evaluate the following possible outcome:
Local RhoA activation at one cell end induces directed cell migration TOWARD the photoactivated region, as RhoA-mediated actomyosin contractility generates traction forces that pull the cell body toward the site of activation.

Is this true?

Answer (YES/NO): NO